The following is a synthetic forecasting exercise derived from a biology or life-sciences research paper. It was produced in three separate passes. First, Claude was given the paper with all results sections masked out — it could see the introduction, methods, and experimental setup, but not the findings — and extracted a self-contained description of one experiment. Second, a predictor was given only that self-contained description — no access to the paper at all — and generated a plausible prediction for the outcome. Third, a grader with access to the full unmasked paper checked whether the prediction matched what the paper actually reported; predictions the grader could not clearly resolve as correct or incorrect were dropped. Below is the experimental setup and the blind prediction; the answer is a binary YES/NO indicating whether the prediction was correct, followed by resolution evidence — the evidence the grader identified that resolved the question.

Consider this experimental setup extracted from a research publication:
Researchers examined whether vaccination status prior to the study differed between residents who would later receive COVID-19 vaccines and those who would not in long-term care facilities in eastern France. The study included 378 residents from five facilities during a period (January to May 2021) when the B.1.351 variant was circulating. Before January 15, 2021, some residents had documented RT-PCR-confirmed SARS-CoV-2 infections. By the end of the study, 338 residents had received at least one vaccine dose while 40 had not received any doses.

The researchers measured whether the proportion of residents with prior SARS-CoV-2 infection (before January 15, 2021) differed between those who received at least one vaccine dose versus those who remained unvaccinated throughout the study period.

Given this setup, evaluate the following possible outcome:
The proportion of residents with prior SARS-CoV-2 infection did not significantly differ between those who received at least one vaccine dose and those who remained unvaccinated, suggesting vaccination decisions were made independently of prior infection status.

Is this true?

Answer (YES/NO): YES